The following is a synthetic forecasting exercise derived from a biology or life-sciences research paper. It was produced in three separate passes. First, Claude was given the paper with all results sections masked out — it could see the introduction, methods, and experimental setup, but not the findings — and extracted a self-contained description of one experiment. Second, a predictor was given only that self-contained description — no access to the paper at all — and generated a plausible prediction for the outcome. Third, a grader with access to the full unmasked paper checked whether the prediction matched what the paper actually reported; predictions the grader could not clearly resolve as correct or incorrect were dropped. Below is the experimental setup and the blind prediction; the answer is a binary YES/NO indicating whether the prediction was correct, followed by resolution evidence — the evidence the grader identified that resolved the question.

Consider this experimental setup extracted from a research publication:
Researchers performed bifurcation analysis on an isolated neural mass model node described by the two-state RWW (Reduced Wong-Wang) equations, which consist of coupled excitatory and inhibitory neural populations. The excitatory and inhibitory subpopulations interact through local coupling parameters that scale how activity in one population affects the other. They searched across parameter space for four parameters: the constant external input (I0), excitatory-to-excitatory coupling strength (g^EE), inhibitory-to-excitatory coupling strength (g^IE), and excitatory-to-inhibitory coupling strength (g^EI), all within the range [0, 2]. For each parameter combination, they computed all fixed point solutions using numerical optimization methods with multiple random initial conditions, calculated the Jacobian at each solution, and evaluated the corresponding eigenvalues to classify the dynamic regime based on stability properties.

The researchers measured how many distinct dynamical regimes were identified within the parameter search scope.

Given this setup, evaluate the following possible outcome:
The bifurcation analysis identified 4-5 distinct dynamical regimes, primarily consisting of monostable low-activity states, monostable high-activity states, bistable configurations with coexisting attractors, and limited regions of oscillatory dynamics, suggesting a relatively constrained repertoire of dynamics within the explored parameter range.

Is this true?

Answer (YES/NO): NO